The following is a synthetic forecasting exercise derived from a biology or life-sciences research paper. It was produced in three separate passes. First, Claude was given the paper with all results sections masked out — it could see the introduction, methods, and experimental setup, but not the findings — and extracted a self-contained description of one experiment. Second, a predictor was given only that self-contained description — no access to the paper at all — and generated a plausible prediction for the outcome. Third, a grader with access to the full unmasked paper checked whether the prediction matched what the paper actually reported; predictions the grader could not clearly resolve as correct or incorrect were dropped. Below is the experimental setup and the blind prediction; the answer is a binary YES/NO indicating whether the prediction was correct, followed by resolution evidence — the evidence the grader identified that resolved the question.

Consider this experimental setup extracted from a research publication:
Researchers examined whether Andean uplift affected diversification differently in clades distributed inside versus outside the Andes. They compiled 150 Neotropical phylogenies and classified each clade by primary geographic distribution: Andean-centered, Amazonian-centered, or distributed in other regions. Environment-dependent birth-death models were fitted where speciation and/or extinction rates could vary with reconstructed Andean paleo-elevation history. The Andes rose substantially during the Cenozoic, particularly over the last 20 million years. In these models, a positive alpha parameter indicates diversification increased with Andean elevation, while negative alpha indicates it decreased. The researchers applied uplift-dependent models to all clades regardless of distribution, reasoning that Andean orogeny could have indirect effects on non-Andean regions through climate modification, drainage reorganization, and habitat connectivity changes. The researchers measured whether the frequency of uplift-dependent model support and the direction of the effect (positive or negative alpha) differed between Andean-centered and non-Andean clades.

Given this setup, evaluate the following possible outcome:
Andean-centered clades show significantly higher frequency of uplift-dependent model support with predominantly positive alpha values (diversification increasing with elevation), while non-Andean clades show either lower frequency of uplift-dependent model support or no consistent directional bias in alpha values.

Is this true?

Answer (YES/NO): NO